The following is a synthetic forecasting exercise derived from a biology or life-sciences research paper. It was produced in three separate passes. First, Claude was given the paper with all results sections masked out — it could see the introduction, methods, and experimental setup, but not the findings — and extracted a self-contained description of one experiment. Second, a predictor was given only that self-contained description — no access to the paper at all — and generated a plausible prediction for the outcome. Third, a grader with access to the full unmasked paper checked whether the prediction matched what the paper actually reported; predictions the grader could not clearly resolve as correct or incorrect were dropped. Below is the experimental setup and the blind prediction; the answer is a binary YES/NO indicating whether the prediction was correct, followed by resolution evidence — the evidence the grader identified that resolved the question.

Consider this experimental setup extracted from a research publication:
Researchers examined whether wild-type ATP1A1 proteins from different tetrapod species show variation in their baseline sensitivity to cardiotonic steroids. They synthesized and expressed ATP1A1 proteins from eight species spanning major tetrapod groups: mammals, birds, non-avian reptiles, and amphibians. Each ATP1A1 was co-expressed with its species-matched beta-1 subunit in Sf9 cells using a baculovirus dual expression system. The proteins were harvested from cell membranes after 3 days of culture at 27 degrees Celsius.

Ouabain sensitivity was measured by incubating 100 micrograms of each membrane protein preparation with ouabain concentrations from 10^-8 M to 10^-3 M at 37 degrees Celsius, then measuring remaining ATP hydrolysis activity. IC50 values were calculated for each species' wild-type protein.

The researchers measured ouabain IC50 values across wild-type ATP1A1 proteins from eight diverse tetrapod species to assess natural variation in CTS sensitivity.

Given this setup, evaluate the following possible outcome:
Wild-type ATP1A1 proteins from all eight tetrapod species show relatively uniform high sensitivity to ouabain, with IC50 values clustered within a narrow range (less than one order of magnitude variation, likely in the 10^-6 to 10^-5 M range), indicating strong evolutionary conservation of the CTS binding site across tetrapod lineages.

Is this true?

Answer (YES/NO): NO